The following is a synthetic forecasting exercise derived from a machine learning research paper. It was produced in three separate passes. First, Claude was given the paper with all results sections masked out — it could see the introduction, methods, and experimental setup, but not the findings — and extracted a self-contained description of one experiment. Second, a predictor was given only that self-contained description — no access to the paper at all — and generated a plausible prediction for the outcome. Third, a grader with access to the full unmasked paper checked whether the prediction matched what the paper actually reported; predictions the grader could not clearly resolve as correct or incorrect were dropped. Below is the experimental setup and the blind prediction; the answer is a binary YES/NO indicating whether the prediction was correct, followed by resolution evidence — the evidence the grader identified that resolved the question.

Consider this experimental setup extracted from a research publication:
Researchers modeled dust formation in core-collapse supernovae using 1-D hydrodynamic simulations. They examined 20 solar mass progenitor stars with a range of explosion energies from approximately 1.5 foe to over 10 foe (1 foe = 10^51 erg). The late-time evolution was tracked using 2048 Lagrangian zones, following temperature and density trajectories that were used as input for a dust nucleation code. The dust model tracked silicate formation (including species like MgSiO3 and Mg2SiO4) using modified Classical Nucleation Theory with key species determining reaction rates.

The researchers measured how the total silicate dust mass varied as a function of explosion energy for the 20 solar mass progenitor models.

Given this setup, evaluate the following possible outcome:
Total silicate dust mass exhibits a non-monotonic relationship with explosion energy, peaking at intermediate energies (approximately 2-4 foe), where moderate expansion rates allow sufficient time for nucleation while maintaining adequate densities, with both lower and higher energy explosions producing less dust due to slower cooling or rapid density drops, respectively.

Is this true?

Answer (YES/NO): NO